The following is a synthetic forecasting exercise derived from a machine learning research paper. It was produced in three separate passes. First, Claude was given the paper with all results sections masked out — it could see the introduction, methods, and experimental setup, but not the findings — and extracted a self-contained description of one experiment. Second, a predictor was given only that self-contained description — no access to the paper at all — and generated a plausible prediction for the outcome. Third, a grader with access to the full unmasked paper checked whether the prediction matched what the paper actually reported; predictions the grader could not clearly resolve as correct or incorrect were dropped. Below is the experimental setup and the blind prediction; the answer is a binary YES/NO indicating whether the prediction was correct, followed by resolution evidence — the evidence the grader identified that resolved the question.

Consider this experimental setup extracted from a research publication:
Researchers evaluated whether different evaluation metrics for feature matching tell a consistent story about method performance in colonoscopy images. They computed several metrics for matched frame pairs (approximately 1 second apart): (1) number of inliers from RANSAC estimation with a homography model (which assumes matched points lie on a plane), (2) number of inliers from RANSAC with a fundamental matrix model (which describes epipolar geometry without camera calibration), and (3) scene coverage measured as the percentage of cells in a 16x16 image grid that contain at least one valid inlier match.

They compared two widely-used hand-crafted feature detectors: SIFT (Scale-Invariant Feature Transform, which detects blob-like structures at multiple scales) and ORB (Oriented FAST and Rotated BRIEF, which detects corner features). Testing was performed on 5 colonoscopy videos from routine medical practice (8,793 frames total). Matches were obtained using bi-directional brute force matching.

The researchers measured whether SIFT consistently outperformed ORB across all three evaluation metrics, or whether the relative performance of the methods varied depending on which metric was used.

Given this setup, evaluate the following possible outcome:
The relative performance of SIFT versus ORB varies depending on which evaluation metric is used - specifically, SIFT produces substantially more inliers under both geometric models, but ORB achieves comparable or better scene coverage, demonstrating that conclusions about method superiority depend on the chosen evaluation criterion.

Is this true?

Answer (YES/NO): NO